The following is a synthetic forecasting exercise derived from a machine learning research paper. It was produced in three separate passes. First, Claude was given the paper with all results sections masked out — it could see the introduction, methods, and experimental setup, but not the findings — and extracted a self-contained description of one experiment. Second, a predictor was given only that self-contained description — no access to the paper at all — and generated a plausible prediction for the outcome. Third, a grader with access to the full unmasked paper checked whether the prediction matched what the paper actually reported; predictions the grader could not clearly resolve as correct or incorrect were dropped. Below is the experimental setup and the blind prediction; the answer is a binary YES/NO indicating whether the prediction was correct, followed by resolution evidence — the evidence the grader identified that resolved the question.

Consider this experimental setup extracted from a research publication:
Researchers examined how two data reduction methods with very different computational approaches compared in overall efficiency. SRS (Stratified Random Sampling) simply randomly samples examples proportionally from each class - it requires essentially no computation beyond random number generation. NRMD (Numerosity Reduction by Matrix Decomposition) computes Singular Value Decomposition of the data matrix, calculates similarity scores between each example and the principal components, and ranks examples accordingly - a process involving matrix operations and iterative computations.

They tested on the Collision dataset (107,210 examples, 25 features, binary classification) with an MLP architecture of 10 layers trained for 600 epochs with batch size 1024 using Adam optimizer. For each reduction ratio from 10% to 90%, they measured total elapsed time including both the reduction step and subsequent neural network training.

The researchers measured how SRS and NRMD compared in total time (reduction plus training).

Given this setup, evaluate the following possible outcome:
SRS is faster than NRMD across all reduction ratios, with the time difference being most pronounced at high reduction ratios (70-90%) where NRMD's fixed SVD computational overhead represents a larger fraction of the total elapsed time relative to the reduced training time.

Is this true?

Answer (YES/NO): NO